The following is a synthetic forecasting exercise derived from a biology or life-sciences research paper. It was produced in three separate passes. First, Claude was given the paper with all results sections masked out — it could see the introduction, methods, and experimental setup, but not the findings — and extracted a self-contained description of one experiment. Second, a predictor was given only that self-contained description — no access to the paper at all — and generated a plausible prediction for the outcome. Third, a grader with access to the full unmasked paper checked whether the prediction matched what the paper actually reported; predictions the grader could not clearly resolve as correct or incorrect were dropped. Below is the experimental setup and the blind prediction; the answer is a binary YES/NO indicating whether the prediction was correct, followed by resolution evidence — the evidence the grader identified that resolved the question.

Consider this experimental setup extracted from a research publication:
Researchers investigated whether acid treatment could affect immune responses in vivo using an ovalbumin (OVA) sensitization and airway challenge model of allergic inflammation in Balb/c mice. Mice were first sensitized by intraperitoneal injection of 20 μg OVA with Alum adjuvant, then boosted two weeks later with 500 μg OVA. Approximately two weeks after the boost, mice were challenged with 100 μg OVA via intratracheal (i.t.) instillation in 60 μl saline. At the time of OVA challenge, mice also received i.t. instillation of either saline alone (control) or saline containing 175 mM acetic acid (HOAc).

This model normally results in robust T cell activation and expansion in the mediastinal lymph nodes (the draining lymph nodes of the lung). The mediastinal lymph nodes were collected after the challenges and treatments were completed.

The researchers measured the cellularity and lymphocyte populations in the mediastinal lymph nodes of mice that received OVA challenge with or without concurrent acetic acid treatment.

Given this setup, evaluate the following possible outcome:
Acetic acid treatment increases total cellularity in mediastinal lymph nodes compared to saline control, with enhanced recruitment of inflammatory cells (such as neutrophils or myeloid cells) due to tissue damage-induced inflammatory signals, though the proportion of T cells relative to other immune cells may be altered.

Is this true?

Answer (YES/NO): NO